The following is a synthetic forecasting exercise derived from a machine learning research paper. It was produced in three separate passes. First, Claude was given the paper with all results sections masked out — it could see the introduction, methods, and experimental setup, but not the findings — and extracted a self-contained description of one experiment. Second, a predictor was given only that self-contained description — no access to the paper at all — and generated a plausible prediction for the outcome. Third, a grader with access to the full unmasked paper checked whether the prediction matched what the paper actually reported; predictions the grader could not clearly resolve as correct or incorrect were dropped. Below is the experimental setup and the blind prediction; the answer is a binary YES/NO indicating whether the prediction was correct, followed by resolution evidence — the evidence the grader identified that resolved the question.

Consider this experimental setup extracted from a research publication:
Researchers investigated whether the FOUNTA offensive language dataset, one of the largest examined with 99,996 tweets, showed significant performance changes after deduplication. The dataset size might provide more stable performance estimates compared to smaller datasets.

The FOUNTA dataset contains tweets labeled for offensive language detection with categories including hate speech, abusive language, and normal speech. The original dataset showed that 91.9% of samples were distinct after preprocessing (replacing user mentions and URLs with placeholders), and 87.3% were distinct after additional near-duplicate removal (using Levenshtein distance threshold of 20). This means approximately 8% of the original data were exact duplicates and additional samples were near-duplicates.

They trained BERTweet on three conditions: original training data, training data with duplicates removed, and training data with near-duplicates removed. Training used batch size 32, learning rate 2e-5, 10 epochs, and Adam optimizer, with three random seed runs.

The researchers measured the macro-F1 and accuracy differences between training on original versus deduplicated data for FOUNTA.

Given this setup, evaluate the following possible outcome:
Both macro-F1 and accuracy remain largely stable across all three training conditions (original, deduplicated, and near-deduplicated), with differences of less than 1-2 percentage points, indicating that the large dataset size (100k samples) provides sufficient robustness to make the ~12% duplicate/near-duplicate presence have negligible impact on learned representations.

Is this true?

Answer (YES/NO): YES